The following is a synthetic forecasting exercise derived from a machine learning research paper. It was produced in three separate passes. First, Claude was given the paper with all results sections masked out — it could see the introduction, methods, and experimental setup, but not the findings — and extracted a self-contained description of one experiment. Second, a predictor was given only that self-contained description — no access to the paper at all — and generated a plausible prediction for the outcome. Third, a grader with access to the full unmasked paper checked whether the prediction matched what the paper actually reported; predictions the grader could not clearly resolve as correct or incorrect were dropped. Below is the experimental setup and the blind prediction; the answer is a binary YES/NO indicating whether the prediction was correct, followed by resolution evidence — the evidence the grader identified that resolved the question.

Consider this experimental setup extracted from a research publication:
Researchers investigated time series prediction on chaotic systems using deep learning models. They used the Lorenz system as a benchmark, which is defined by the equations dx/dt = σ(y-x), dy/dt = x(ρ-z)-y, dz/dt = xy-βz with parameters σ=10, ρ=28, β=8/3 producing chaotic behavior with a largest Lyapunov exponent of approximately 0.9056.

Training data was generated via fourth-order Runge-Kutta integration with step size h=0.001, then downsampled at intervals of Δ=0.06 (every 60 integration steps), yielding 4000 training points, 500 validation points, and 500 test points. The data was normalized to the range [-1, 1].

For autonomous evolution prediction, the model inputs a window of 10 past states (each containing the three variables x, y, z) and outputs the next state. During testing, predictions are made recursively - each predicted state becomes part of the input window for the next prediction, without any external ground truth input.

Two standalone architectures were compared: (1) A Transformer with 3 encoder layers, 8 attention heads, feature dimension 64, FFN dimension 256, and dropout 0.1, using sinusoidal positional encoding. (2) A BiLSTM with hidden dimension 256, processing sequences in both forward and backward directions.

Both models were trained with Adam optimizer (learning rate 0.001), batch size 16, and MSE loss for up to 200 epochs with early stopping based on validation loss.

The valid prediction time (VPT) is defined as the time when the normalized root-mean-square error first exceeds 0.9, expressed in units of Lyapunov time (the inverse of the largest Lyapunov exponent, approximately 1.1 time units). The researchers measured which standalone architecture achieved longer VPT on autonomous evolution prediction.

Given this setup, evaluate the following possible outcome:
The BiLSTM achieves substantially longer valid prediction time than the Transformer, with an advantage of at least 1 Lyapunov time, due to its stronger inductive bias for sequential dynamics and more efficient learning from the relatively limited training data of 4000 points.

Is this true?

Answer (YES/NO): YES